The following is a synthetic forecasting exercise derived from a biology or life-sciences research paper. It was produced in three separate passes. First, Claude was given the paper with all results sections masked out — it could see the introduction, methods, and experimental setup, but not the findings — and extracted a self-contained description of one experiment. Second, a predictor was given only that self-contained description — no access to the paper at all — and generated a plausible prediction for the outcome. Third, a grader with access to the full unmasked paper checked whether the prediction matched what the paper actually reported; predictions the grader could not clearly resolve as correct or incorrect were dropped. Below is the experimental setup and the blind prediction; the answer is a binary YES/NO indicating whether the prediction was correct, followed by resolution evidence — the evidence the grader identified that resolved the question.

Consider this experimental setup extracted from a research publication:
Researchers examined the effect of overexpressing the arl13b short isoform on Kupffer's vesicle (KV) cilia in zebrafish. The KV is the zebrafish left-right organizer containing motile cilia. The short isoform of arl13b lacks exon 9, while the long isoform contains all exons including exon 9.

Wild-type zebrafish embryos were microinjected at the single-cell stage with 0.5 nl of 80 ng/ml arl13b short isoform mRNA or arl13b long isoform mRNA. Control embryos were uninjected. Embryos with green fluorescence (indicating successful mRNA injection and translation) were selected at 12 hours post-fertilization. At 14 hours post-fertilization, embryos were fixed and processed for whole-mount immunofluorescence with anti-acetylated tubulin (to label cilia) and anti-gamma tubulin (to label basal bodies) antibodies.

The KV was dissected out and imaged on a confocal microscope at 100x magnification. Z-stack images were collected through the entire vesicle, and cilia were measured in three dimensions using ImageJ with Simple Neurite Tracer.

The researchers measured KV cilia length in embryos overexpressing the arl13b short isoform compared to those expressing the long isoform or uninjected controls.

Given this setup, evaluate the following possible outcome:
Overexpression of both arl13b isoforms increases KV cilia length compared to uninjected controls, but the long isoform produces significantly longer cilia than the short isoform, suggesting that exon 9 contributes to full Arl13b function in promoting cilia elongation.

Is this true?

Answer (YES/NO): NO